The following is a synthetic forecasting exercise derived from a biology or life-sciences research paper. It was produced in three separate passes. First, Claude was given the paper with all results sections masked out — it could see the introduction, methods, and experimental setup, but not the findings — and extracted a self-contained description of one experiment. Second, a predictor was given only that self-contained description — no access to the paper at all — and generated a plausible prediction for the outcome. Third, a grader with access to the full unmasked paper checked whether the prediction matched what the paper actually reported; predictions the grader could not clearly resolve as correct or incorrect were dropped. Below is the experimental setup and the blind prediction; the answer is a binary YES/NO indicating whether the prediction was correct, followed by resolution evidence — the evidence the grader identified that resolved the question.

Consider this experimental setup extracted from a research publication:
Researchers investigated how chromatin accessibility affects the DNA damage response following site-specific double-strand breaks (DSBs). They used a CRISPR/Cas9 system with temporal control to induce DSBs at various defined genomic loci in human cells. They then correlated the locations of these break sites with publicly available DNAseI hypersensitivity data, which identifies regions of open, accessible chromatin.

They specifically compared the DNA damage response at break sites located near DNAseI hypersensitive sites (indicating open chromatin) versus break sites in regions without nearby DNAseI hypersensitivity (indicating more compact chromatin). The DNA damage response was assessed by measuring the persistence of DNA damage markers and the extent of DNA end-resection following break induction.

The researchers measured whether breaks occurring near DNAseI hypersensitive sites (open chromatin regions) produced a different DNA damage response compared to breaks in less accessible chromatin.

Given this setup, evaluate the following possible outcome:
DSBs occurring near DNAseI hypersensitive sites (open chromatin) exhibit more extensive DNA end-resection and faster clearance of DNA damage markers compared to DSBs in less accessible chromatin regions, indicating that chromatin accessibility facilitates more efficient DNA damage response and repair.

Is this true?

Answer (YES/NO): NO